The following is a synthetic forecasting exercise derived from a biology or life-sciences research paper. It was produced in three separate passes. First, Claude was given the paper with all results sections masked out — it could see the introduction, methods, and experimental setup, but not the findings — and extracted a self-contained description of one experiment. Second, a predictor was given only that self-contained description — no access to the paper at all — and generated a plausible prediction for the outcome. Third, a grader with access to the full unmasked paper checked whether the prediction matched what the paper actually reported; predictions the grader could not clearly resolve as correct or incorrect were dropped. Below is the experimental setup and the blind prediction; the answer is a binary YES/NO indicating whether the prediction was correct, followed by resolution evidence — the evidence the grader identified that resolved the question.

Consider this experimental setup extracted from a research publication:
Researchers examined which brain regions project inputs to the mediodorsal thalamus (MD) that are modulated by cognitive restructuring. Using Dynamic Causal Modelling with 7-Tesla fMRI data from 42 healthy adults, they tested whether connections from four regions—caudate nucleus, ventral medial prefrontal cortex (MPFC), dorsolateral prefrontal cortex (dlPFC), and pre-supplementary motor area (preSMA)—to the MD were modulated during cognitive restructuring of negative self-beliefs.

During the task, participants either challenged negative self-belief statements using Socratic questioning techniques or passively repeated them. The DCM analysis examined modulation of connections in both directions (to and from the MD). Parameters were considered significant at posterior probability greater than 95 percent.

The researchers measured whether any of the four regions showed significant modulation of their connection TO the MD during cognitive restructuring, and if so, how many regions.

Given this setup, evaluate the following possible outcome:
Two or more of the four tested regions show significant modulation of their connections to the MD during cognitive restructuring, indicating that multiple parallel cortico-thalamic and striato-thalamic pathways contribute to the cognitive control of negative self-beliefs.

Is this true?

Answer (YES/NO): NO